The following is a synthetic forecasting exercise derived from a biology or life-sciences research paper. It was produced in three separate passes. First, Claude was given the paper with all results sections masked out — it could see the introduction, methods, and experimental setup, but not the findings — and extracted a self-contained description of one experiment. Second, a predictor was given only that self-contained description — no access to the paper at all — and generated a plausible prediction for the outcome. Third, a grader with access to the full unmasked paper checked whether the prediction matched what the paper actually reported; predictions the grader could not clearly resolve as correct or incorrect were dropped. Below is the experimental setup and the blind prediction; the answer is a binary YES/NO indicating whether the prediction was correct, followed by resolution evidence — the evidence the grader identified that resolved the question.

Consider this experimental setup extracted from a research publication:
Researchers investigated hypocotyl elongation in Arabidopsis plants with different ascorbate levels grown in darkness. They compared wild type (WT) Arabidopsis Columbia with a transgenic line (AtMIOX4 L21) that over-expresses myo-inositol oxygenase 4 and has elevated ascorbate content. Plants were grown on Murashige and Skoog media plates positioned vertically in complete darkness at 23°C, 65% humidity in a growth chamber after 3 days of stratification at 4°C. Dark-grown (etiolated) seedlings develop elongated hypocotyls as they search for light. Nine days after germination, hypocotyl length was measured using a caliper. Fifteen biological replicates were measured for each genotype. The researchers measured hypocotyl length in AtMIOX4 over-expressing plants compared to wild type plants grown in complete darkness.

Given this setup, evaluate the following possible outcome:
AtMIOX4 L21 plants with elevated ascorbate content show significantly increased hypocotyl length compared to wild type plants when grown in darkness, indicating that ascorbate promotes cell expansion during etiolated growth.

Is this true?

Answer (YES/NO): YES